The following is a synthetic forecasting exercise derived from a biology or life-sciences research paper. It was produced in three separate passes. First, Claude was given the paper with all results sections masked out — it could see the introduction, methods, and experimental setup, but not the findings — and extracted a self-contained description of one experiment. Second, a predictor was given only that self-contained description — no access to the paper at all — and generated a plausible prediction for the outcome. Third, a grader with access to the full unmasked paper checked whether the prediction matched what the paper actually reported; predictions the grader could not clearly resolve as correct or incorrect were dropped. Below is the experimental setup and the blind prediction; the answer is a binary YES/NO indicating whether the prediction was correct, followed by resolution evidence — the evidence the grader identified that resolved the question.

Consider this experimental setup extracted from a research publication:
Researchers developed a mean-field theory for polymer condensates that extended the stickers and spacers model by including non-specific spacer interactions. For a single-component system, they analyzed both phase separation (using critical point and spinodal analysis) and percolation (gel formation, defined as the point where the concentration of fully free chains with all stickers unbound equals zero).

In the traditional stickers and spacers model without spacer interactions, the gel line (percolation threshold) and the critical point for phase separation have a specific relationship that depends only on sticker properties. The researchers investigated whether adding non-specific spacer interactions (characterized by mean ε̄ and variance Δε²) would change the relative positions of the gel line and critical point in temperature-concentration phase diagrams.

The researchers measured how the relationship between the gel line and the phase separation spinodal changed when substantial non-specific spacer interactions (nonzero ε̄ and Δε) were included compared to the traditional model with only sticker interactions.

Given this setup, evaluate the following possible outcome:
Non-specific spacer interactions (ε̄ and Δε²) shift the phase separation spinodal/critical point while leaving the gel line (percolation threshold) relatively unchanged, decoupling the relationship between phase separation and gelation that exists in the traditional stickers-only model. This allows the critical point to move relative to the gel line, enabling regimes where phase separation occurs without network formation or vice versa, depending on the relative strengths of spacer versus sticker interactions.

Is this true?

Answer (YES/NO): NO